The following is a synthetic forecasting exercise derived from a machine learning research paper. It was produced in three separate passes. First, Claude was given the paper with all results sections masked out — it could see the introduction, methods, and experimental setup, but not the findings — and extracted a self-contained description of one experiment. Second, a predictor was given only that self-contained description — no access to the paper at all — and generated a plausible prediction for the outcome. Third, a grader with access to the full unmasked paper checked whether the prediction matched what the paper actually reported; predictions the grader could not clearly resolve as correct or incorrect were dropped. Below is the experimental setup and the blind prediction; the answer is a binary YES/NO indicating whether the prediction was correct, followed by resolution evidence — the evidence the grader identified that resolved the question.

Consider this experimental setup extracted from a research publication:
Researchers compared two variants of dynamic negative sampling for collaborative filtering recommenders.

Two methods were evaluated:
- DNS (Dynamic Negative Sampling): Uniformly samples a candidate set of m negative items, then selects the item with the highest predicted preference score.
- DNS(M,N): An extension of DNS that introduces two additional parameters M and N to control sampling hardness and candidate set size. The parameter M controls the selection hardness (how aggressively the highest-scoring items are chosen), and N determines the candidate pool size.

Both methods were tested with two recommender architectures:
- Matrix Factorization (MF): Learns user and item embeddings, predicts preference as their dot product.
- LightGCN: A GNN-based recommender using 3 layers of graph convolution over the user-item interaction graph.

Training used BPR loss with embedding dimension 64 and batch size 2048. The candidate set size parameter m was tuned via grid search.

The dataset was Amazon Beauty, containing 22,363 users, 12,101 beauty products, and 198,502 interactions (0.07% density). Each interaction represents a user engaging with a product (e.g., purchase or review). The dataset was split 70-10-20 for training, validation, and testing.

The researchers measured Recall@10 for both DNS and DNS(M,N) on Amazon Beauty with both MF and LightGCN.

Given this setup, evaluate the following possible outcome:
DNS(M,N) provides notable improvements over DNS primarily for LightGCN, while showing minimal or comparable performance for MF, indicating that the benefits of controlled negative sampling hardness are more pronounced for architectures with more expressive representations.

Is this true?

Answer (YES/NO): NO